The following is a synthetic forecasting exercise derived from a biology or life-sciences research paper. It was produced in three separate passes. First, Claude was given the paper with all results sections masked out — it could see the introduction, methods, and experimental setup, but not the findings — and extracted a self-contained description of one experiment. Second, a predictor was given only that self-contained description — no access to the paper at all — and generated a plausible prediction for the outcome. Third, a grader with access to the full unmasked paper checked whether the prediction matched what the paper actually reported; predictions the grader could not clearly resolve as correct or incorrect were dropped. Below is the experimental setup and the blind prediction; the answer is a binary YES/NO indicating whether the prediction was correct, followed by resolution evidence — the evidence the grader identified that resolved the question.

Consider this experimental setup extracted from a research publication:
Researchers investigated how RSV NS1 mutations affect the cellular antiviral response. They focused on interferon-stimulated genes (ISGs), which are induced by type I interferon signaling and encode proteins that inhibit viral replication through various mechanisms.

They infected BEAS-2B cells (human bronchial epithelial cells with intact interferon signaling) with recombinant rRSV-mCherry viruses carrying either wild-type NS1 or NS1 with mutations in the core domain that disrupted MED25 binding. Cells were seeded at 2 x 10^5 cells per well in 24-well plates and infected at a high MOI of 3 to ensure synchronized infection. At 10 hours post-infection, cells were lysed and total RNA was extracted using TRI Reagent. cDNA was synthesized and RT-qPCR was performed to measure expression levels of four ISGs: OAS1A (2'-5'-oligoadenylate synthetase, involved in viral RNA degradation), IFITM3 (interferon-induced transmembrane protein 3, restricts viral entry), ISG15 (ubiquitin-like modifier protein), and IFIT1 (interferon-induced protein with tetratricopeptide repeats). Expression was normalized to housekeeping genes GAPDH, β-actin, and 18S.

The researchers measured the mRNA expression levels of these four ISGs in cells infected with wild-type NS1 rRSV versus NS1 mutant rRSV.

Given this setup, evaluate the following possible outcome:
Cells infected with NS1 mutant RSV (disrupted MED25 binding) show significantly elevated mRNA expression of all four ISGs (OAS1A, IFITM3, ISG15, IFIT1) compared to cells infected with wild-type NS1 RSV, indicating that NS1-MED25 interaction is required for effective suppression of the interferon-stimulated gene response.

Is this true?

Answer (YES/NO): NO